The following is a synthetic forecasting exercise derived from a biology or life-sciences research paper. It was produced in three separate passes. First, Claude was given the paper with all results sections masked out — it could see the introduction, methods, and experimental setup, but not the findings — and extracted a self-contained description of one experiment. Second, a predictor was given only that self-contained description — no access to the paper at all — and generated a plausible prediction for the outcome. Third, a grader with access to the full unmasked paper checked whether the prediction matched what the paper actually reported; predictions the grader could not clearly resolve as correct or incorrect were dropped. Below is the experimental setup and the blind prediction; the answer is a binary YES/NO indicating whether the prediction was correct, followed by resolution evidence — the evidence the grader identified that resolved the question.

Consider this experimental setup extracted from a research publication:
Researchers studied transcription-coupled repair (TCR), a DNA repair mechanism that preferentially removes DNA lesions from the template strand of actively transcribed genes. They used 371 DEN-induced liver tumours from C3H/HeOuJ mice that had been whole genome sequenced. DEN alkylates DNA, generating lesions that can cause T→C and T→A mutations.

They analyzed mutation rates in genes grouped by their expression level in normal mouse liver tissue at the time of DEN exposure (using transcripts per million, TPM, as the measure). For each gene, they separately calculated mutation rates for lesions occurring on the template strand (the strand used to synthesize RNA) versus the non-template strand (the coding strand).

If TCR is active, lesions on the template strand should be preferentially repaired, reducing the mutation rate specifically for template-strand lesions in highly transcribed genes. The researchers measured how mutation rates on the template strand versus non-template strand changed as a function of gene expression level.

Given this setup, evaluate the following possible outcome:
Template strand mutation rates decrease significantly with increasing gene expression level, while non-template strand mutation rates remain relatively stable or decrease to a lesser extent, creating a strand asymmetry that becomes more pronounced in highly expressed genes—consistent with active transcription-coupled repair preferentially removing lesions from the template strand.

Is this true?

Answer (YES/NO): YES